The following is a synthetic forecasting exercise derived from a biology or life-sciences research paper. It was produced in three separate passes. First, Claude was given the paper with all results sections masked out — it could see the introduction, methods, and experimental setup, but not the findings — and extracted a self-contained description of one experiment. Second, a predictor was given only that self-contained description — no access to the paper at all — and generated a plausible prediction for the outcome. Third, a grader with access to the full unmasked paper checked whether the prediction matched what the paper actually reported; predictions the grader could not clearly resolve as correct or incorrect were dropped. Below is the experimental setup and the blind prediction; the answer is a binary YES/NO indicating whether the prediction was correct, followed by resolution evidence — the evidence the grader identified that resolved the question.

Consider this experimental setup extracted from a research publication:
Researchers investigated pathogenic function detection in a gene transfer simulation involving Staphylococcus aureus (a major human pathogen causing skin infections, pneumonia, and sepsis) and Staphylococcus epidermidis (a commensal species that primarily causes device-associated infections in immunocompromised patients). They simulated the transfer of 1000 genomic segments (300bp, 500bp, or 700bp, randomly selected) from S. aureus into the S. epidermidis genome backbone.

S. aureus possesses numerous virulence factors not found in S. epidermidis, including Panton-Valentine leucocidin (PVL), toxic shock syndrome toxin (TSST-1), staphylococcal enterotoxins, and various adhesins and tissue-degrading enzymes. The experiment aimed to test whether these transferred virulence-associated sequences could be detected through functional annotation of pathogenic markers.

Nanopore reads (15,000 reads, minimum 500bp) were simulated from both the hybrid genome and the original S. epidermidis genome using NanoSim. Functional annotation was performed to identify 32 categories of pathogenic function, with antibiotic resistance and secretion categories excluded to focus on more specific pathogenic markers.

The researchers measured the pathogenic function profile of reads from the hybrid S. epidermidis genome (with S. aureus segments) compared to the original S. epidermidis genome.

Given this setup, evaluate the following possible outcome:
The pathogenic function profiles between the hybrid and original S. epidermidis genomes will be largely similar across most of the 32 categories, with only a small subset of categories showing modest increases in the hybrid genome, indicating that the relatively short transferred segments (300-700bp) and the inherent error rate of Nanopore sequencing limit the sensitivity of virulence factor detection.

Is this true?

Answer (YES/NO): NO